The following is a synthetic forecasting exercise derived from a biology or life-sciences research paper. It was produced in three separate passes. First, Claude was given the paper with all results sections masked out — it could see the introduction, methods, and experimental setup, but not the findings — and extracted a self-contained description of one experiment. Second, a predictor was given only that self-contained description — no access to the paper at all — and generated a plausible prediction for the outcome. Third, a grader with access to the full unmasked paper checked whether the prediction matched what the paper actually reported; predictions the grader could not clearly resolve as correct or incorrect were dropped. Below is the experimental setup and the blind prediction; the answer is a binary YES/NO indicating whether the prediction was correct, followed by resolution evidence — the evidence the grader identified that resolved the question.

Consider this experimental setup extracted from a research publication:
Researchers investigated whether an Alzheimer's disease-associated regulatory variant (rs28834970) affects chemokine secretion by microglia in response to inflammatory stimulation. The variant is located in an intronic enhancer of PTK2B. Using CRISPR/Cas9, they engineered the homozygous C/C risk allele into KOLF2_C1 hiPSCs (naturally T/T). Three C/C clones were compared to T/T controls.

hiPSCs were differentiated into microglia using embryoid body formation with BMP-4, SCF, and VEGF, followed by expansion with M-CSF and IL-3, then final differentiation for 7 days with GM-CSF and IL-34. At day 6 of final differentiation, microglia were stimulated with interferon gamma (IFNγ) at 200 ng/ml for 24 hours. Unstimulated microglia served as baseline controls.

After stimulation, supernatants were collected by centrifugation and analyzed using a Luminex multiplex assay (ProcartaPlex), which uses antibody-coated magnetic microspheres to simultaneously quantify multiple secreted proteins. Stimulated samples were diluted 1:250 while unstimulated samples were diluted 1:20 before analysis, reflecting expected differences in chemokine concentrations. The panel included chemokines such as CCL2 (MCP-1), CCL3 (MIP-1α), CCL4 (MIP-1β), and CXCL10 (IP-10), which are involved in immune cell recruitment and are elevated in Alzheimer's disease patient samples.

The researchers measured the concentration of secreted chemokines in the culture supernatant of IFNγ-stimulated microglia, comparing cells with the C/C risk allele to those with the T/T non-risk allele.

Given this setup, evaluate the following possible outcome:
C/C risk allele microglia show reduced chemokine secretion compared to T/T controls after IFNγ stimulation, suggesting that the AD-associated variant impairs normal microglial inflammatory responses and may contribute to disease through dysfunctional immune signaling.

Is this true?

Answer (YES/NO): YES